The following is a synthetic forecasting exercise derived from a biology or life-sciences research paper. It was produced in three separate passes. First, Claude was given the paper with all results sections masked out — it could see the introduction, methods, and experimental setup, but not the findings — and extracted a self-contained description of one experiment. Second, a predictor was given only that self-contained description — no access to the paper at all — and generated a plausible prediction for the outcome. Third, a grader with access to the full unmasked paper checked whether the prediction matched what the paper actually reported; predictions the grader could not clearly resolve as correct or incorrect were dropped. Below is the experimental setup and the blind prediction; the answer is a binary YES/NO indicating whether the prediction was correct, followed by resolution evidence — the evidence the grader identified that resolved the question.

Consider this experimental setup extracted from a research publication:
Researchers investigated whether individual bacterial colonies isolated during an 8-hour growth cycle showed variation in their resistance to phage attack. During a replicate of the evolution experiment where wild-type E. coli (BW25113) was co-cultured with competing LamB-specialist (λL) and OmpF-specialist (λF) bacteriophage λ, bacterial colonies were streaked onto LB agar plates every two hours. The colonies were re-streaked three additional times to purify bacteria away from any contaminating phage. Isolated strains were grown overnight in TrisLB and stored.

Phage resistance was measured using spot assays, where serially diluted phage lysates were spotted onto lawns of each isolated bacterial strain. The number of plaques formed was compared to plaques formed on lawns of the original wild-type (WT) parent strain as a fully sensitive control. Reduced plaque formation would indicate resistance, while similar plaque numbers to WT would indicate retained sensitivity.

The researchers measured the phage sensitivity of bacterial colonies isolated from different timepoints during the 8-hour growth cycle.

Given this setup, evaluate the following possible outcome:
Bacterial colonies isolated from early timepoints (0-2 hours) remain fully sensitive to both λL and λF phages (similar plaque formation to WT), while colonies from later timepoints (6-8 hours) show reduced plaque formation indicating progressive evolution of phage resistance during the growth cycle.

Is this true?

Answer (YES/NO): NO